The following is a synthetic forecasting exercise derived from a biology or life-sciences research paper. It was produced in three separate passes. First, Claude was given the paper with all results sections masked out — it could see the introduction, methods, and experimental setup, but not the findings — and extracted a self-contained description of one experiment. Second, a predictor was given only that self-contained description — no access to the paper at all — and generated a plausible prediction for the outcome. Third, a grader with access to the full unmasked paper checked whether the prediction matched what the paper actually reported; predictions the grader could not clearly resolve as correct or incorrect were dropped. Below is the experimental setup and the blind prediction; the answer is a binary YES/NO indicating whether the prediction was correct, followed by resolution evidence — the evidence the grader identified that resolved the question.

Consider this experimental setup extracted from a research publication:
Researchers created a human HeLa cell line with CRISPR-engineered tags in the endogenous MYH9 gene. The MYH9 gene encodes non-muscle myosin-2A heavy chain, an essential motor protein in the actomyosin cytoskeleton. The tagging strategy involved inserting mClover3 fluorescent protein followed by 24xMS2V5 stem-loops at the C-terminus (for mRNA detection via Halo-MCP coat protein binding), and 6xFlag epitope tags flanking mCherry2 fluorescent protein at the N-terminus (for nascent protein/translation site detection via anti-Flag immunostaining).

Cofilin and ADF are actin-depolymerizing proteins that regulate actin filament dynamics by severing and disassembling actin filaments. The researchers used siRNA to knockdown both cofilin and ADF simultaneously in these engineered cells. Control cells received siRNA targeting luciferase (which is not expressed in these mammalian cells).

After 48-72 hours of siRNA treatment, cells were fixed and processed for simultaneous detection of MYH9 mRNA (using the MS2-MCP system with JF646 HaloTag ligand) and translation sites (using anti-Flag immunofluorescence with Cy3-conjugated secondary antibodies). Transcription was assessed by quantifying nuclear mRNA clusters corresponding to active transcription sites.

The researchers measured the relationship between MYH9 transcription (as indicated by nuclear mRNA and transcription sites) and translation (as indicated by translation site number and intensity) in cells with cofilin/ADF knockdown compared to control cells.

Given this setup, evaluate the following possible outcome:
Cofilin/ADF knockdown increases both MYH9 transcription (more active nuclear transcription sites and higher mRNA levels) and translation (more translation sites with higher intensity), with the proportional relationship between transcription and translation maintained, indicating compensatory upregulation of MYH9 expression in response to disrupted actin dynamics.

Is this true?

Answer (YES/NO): NO